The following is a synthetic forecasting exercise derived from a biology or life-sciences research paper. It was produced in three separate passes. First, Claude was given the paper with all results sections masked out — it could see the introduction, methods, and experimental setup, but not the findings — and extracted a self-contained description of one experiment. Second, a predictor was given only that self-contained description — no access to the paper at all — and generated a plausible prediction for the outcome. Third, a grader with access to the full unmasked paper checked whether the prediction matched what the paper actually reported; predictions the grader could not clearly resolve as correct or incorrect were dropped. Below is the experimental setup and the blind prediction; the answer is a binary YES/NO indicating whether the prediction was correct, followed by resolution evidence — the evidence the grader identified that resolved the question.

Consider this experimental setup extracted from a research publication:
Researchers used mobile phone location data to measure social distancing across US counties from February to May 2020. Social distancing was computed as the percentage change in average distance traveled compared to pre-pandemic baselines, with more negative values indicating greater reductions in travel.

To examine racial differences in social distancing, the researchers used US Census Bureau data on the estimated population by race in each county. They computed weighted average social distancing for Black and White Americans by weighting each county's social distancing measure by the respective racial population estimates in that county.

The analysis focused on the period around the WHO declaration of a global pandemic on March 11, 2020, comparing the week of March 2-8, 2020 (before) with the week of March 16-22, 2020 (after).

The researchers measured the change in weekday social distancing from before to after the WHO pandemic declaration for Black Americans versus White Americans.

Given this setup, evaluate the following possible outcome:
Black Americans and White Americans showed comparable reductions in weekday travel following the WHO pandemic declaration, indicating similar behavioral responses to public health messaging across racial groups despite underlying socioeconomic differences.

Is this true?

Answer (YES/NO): NO